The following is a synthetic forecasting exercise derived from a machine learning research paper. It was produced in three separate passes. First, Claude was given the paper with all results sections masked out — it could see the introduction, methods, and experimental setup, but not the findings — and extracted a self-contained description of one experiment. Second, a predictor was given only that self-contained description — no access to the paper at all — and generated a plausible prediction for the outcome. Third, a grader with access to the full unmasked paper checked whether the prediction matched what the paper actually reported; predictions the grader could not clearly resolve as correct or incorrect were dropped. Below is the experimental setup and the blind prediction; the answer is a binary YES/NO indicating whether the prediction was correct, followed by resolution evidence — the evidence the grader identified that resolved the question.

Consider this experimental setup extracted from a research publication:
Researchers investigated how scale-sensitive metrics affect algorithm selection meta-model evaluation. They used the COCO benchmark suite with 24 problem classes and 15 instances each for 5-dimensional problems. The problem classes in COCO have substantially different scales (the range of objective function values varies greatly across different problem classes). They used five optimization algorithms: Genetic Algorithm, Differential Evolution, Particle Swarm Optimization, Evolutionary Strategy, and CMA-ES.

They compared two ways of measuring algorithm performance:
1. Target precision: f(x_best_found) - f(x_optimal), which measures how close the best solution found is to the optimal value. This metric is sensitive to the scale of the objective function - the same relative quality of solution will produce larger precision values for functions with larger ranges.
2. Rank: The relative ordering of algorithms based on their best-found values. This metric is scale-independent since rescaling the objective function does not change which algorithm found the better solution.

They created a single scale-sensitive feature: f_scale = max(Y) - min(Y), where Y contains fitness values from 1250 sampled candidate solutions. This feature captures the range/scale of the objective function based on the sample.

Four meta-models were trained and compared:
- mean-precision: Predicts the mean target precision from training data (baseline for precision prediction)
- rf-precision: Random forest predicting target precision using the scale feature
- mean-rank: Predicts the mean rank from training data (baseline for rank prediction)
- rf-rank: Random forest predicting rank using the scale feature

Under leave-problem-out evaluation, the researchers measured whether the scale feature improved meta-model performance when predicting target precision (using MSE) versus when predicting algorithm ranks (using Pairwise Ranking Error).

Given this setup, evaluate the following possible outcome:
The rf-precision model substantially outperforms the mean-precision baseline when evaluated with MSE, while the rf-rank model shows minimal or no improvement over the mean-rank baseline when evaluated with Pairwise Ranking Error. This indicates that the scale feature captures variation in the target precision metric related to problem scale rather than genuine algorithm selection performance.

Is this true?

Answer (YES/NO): YES